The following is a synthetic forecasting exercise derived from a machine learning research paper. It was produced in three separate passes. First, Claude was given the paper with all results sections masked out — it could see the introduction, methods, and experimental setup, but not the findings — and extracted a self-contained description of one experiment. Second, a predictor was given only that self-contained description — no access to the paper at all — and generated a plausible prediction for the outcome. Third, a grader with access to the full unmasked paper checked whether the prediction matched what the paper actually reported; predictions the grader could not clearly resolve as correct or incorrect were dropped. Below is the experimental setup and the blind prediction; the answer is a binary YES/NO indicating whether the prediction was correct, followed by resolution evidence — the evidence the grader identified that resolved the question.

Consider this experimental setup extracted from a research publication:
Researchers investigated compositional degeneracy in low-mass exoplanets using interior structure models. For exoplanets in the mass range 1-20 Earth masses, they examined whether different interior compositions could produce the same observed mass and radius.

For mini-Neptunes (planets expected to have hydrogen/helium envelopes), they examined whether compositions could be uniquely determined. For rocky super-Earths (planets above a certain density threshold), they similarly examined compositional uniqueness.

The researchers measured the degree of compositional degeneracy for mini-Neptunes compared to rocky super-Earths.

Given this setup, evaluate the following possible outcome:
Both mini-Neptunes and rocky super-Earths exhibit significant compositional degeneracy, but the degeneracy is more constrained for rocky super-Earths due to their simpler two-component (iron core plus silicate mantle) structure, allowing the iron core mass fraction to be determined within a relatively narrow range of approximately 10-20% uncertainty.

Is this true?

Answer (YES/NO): NO